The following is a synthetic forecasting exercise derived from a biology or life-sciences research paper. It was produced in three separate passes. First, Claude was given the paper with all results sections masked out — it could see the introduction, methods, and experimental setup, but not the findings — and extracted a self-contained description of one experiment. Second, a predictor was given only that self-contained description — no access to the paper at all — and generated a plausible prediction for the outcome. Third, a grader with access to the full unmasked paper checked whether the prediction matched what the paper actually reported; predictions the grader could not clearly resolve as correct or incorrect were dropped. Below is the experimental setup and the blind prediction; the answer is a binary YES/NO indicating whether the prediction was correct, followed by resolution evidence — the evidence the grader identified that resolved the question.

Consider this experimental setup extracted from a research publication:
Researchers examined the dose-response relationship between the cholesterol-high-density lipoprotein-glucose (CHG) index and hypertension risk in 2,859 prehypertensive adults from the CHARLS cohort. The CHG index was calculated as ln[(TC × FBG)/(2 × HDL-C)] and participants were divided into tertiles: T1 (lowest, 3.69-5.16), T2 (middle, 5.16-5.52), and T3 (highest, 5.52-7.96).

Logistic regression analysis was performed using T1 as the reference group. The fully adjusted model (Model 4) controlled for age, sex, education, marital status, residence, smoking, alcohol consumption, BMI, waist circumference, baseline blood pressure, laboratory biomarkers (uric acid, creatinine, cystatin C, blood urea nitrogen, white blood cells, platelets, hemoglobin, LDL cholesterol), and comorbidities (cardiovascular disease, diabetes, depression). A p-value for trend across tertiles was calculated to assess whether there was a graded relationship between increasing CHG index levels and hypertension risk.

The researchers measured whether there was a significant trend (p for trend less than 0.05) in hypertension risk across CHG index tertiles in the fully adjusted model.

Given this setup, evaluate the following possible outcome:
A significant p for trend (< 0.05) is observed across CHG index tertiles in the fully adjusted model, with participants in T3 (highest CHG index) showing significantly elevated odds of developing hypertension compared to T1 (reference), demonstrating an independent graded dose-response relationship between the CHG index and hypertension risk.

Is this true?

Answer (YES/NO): YES